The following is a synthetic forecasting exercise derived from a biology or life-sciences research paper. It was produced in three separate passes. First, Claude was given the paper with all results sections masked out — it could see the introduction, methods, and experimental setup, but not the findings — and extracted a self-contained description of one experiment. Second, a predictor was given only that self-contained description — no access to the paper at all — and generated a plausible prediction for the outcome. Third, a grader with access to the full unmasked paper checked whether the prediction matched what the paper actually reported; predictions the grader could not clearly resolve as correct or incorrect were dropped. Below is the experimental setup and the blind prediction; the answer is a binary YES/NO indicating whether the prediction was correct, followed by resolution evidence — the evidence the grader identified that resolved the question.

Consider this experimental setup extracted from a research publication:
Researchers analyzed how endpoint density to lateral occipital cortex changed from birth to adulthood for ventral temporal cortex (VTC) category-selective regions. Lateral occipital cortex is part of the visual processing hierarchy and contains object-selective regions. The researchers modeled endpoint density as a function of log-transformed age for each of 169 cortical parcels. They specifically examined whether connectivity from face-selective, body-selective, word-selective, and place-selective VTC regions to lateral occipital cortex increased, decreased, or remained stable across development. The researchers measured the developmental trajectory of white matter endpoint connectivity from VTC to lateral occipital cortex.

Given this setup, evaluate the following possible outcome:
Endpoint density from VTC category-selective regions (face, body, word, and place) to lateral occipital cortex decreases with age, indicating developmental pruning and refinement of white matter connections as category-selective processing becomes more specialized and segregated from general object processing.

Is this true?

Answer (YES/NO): YES